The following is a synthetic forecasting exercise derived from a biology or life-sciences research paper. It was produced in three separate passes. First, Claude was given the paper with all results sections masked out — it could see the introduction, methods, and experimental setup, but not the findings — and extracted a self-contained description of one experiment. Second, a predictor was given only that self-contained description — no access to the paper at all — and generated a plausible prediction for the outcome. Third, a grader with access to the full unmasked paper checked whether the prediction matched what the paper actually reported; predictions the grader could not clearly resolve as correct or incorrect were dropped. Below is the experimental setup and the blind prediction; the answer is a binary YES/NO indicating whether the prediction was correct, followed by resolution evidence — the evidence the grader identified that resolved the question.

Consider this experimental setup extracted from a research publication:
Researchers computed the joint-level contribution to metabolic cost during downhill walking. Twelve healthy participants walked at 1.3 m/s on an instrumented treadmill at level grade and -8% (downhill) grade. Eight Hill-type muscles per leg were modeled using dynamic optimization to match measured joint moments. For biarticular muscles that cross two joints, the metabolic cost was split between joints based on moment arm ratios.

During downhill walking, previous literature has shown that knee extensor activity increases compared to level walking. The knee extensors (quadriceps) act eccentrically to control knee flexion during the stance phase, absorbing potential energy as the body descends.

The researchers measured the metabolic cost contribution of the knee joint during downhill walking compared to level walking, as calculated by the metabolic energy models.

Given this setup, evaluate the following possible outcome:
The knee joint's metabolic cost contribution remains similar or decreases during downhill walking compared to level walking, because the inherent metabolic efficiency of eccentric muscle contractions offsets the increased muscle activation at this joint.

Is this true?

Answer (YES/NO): YES